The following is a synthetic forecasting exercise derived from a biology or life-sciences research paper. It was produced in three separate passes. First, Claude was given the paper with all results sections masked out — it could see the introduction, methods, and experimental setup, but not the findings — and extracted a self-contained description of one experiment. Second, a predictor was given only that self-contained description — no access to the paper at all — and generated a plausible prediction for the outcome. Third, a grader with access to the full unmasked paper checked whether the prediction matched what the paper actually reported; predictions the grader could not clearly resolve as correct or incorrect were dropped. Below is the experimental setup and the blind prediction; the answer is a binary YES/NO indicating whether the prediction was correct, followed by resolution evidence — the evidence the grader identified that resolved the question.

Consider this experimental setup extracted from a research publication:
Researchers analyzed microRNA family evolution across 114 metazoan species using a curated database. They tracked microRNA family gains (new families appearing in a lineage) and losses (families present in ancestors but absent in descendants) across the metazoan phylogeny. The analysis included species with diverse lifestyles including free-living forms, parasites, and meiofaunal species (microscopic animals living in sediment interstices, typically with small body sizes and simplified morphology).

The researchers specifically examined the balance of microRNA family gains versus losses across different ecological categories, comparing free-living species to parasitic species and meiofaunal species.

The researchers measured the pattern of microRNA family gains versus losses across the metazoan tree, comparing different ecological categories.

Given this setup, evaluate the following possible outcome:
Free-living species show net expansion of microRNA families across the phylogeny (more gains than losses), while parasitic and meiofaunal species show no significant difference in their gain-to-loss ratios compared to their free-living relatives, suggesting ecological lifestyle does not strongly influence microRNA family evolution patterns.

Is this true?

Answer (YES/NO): NO